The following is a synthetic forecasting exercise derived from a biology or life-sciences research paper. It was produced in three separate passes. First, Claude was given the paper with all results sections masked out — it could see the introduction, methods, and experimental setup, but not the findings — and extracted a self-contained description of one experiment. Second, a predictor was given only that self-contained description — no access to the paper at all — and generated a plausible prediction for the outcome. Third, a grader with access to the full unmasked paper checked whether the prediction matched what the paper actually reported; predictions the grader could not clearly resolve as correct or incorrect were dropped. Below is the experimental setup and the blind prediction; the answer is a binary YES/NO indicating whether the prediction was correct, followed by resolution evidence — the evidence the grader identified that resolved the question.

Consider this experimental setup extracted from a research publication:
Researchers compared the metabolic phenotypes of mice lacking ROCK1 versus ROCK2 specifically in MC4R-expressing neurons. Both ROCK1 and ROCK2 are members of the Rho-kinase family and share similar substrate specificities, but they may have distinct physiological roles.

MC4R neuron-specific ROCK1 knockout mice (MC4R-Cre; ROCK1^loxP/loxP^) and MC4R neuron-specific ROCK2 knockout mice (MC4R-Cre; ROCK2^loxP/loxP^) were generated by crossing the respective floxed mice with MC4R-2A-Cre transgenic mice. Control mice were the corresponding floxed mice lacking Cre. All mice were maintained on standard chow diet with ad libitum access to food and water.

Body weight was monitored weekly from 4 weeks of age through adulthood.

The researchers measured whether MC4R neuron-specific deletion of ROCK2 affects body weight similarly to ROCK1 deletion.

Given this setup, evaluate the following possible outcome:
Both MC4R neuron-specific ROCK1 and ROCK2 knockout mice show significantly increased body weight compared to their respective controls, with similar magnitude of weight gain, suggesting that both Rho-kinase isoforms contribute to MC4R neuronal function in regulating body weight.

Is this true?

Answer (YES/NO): NO